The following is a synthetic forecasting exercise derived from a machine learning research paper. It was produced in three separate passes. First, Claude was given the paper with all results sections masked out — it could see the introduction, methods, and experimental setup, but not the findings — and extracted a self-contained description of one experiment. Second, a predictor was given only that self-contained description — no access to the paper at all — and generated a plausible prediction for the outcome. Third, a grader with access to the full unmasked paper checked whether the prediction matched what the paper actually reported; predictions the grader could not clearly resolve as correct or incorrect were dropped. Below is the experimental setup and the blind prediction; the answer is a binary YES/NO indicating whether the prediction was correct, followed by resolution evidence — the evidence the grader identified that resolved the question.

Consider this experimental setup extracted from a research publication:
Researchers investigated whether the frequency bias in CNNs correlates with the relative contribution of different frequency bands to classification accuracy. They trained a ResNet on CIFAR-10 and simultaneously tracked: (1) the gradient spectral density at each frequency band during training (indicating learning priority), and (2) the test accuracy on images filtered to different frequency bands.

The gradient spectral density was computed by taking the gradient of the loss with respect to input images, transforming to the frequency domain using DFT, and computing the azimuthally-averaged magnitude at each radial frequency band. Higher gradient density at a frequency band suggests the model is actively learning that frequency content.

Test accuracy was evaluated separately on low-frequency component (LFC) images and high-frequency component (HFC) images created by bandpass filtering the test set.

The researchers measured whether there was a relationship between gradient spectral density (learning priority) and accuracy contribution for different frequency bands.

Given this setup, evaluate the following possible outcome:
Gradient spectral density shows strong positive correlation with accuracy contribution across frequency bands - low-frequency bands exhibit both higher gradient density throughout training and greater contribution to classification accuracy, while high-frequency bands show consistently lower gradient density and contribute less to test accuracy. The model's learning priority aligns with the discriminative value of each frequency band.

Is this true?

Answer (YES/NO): NO